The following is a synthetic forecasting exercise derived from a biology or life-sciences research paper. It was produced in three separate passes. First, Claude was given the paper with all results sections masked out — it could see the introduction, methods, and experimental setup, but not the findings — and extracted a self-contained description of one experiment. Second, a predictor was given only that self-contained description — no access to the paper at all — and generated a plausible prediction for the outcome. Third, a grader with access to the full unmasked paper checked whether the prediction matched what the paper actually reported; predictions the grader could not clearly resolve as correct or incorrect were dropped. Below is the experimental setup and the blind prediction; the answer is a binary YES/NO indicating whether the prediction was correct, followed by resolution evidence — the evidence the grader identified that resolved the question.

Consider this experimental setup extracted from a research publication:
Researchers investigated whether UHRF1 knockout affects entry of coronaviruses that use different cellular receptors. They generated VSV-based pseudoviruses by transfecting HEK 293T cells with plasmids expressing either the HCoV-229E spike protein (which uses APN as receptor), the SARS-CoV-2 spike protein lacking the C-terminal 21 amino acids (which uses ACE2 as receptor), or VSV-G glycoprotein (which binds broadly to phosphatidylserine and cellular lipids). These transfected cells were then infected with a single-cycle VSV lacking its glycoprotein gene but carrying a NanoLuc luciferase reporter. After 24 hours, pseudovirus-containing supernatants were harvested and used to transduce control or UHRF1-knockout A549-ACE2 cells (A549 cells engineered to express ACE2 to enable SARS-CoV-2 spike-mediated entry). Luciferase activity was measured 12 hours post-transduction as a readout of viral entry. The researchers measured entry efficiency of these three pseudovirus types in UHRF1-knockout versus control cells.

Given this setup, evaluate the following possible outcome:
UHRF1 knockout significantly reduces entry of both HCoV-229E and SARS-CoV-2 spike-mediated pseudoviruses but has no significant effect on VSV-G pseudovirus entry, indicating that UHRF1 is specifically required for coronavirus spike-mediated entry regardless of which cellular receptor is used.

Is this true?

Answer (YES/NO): NO